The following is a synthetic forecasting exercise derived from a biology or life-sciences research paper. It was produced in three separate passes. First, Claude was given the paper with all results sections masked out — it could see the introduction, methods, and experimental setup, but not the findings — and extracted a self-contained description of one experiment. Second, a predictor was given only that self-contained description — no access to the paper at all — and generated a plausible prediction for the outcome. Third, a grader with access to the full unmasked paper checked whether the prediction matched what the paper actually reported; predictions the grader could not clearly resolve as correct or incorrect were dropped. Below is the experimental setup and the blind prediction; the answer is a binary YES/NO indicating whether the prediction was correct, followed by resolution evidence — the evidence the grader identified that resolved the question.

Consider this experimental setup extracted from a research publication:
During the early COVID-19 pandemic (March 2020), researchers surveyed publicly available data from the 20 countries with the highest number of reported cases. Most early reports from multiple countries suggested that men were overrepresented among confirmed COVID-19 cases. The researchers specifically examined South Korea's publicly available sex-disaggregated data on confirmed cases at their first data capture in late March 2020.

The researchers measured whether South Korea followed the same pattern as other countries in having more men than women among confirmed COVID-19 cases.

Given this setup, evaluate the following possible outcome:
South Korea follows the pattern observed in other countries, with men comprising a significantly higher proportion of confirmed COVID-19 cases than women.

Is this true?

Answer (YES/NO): NO